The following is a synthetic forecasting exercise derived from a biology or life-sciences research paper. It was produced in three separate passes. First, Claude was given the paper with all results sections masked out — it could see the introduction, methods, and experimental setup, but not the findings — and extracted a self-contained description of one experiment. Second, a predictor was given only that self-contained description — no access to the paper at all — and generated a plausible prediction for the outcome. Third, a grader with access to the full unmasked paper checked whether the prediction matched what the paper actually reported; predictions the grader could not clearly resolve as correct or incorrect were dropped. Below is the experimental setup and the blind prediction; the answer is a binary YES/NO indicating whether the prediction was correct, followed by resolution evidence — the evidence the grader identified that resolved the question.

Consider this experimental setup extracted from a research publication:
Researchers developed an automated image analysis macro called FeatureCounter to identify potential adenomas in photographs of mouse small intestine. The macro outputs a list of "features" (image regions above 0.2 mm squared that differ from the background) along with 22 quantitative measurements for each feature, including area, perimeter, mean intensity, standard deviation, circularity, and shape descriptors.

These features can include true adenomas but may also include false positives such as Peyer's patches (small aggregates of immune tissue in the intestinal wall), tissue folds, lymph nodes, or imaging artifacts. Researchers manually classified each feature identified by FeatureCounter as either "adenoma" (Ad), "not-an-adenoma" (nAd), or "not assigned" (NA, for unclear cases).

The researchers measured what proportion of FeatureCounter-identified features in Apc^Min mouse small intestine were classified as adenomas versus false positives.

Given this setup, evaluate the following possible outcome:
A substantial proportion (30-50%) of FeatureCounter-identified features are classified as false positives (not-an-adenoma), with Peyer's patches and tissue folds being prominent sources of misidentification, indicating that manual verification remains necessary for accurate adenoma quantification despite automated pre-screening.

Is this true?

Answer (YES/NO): NO